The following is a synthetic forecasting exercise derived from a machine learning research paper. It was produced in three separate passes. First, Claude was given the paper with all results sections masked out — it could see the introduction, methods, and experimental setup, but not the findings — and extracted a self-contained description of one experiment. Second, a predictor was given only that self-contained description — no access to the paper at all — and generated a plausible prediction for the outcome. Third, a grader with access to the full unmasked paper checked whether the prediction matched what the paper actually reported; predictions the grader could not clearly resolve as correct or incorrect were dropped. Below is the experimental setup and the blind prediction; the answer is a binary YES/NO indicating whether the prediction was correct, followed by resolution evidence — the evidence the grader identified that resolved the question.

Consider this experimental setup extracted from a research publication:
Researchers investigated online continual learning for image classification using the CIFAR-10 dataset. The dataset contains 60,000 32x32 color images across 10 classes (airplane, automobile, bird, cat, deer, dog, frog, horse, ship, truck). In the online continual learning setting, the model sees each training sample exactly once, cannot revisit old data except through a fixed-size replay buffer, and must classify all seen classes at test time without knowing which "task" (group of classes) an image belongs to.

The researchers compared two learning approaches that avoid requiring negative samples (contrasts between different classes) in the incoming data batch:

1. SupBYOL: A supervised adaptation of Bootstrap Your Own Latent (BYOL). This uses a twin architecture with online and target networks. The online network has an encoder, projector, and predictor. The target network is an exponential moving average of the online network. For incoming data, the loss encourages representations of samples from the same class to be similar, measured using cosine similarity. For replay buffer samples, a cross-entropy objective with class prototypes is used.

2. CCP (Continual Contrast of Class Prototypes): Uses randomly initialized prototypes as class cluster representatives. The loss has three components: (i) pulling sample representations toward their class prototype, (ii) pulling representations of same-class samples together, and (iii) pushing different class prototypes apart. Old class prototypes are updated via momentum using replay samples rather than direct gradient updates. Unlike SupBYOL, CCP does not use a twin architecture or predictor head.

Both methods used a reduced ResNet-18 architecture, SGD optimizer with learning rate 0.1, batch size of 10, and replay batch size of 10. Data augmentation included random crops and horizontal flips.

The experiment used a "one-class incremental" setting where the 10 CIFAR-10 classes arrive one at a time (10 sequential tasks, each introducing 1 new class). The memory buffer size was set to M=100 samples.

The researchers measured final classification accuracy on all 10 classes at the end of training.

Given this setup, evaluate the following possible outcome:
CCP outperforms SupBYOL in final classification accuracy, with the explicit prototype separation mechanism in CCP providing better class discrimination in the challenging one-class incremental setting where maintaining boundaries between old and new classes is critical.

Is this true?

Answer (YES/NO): YES